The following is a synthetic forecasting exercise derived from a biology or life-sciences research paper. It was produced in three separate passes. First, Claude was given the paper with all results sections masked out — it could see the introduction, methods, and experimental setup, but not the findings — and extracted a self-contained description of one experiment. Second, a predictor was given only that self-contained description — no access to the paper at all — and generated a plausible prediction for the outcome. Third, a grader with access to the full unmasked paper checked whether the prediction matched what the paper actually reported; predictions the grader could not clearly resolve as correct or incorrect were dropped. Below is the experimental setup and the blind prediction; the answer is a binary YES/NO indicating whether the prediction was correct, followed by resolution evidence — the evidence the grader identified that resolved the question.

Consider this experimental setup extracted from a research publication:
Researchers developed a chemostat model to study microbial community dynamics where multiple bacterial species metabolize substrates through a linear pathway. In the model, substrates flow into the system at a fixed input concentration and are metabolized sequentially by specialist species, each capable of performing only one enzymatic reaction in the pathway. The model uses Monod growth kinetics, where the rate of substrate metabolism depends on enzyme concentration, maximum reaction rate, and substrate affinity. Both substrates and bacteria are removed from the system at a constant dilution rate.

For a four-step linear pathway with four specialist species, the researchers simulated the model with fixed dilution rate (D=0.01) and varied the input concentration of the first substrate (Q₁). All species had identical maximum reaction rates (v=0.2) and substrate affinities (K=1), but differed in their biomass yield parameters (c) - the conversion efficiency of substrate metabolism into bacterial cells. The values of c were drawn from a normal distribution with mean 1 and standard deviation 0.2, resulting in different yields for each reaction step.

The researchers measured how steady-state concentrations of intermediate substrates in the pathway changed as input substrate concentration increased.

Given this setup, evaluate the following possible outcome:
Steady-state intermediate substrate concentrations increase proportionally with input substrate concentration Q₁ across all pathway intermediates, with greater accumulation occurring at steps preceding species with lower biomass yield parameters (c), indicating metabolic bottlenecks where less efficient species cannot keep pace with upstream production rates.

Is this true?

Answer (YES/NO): NO